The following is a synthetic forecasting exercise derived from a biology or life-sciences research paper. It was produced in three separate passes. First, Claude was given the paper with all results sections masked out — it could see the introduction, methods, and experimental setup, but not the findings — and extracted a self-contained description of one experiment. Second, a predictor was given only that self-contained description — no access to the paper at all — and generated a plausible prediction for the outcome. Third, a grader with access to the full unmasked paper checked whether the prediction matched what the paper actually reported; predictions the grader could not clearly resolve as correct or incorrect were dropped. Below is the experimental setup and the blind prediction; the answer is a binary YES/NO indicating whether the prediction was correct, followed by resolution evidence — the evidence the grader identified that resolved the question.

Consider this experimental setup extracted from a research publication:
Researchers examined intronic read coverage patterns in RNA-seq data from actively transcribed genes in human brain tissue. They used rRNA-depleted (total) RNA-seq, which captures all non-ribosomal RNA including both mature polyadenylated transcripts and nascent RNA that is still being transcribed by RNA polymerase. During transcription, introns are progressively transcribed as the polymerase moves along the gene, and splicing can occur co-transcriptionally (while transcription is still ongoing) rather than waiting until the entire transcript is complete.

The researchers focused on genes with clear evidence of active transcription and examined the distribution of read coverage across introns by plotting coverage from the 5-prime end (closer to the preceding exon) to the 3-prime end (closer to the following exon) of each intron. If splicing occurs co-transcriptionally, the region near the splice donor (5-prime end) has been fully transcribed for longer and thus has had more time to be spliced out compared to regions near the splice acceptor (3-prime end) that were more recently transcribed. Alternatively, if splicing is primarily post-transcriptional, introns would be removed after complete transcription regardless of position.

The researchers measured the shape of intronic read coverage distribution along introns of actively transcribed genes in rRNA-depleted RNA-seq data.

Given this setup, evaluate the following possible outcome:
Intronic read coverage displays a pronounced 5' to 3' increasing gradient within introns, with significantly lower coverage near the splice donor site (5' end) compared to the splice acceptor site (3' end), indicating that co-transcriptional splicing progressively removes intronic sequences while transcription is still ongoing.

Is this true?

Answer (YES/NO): NO